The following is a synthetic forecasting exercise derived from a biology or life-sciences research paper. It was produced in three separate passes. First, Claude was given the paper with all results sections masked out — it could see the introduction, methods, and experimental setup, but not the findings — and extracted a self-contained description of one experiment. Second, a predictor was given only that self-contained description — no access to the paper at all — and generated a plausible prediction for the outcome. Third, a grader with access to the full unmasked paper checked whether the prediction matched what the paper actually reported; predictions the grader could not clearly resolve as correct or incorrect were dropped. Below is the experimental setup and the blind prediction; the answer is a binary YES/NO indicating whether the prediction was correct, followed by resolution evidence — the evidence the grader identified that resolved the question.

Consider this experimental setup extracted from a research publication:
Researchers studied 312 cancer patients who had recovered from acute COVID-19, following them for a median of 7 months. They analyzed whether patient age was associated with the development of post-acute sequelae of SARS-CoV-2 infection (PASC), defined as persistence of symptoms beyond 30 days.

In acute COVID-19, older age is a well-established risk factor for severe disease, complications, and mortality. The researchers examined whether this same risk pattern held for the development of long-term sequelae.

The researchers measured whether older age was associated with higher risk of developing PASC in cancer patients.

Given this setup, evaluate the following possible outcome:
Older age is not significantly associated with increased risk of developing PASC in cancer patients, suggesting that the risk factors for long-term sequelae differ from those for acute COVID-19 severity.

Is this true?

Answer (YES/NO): YES